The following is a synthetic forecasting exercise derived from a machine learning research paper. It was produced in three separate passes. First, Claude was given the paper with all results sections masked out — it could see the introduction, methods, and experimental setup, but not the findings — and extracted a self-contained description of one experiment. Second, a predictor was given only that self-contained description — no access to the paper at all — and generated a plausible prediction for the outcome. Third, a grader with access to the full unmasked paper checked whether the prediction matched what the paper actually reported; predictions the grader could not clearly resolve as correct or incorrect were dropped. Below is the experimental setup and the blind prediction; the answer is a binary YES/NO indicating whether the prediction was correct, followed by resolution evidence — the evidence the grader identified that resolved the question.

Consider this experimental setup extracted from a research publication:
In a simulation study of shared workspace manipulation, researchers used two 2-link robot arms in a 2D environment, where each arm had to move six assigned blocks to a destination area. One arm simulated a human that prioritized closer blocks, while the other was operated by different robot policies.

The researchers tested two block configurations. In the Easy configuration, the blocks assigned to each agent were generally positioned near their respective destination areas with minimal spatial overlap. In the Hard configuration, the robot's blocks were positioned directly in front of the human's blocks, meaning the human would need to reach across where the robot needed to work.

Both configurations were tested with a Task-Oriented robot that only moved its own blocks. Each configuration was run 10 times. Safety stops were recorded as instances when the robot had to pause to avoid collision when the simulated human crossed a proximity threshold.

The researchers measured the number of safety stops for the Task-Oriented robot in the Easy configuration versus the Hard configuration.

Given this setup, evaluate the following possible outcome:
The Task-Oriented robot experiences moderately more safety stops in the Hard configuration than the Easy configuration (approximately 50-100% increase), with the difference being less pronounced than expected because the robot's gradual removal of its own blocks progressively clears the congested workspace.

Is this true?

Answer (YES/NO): YES